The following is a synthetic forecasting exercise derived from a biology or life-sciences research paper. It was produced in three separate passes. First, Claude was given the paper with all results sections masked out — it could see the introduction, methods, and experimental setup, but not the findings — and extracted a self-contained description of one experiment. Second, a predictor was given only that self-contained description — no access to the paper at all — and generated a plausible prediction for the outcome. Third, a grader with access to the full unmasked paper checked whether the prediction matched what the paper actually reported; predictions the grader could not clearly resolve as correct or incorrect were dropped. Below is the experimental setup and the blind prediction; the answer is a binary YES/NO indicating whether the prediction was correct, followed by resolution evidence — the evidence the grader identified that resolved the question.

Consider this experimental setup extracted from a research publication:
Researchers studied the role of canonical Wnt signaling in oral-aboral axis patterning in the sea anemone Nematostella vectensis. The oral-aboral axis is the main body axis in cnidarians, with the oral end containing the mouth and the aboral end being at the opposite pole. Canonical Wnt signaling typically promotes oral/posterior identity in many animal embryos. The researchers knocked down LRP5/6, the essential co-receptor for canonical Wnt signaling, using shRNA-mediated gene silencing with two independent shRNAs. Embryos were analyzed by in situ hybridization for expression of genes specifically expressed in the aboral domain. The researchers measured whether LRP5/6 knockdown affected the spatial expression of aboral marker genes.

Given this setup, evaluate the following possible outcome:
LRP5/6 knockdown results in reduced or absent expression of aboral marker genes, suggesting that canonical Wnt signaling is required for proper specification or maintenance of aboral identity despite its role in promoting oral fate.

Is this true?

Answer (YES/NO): NO